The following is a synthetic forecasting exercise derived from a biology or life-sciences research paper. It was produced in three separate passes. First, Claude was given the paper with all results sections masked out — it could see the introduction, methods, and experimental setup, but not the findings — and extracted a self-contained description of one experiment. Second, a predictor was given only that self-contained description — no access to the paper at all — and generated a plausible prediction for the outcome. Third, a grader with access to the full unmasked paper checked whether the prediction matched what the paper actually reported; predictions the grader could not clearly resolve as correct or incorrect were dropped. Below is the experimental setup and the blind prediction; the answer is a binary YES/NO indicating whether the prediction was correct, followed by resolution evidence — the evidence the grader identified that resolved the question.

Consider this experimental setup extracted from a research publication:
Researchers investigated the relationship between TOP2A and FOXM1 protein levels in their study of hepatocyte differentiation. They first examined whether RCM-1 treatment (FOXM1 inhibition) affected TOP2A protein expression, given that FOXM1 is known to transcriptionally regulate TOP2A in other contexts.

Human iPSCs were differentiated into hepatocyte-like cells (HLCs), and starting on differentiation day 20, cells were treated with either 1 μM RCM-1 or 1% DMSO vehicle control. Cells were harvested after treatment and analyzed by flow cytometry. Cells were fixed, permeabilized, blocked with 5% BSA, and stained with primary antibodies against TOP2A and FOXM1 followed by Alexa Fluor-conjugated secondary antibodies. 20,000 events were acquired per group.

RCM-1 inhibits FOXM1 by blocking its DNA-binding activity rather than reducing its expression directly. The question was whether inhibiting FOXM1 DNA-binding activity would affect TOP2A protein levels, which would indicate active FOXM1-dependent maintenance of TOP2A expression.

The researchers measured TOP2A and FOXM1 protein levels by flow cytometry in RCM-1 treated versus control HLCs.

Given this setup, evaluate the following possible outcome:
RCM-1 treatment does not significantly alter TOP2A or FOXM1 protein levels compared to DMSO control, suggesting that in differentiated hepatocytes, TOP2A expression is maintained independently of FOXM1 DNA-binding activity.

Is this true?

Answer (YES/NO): NO